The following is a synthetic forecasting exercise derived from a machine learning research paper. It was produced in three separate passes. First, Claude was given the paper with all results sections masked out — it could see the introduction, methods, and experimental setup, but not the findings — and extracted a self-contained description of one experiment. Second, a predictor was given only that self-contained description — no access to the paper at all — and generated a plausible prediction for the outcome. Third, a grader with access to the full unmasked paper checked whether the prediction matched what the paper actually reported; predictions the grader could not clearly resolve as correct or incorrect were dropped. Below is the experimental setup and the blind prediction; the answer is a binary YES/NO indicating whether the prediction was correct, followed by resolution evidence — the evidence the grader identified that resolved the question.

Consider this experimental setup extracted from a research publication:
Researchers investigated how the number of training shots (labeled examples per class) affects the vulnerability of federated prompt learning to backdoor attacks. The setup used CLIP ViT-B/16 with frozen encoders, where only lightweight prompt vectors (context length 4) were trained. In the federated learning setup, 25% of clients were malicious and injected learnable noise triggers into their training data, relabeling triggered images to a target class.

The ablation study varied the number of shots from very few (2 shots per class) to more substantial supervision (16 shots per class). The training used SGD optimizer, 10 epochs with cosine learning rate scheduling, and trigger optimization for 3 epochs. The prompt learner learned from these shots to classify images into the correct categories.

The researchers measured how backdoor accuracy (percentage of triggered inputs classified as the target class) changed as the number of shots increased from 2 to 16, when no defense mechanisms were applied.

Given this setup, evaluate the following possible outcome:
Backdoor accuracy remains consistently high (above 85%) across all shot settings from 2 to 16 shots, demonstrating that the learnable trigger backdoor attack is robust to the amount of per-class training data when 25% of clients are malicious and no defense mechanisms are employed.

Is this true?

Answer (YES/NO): NO